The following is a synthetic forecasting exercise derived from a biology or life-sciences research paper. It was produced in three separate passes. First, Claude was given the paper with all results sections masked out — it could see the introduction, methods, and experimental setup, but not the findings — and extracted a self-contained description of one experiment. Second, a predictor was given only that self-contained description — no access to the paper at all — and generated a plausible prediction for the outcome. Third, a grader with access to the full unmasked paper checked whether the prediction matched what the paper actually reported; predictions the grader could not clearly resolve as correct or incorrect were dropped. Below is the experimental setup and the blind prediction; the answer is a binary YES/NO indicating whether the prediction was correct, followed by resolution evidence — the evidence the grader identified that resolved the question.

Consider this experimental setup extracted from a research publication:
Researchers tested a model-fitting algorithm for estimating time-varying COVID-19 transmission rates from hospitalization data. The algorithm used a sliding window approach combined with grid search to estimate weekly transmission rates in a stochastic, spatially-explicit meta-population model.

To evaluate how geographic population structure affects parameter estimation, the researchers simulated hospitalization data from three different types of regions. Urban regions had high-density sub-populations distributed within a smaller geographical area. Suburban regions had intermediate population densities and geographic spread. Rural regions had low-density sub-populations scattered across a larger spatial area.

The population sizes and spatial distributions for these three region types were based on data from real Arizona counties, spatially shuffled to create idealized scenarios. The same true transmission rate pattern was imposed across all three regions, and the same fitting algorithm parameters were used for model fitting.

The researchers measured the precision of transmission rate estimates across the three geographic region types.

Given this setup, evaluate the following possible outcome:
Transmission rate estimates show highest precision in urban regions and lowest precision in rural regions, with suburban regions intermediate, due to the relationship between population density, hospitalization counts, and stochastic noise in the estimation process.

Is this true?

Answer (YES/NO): NO